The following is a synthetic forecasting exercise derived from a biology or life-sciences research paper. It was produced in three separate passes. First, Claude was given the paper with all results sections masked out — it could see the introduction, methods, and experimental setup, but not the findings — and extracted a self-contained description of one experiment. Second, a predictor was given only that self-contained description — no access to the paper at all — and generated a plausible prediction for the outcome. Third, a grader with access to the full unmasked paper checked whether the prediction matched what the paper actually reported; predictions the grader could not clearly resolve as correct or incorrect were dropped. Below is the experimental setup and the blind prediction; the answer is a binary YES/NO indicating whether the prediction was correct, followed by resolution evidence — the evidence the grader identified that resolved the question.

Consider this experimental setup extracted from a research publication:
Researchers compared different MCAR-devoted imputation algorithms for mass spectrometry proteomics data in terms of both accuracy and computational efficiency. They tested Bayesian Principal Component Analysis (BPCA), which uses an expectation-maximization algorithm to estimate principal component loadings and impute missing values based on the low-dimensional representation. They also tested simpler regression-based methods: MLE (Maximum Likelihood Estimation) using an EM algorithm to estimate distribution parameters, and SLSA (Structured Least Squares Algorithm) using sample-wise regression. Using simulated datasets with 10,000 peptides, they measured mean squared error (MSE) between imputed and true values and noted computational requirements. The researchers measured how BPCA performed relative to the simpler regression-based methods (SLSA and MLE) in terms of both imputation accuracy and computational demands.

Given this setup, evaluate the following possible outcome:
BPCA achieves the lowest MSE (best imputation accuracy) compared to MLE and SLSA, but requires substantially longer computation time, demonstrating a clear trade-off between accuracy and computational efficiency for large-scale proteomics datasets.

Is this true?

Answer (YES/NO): NO